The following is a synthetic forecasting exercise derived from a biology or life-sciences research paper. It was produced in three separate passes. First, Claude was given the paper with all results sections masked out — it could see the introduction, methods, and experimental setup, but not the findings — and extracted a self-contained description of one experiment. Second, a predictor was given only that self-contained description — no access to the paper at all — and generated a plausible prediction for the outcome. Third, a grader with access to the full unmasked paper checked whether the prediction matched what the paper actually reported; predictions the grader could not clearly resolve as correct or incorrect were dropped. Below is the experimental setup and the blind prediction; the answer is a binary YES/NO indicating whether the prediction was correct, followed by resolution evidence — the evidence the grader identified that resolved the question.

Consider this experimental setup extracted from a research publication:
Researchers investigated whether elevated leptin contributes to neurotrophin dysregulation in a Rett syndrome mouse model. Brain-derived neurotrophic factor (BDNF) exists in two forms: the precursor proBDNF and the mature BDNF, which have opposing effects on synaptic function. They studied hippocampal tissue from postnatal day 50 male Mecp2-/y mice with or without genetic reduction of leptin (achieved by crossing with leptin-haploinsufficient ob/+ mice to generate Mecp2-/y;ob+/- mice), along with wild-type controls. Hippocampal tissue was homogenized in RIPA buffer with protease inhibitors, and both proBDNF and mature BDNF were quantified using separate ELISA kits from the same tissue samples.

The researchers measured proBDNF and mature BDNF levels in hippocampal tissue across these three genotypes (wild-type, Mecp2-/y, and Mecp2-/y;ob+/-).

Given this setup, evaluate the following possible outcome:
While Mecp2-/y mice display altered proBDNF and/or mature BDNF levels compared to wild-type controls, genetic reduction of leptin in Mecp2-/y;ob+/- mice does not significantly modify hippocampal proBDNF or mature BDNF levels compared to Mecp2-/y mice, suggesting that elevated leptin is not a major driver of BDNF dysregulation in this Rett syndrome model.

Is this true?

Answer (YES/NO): YES